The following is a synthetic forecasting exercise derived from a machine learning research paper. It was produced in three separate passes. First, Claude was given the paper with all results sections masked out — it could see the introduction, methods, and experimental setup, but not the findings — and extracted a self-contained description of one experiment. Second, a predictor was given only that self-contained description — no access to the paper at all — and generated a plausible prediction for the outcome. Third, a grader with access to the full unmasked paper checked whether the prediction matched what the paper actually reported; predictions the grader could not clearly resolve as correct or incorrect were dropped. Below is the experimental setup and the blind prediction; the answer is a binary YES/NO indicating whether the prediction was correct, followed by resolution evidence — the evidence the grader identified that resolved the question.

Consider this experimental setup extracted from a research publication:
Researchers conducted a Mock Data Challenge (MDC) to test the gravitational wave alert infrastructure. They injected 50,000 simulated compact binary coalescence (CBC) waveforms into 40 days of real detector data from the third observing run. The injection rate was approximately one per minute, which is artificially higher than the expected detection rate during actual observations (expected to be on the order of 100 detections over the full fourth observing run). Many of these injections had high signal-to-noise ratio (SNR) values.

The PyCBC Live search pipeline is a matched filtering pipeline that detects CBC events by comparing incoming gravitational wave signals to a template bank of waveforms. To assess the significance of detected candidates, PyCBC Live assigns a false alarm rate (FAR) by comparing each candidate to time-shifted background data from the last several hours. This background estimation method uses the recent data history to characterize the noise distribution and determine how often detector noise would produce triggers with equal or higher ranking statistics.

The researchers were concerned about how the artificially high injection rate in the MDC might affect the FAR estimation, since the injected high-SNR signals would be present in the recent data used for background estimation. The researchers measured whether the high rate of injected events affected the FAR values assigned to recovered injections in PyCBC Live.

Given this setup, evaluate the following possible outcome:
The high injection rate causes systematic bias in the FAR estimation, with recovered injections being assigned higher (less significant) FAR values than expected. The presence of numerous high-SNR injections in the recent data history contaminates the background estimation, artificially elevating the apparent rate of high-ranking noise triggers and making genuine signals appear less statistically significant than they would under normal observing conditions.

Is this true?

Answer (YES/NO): YES